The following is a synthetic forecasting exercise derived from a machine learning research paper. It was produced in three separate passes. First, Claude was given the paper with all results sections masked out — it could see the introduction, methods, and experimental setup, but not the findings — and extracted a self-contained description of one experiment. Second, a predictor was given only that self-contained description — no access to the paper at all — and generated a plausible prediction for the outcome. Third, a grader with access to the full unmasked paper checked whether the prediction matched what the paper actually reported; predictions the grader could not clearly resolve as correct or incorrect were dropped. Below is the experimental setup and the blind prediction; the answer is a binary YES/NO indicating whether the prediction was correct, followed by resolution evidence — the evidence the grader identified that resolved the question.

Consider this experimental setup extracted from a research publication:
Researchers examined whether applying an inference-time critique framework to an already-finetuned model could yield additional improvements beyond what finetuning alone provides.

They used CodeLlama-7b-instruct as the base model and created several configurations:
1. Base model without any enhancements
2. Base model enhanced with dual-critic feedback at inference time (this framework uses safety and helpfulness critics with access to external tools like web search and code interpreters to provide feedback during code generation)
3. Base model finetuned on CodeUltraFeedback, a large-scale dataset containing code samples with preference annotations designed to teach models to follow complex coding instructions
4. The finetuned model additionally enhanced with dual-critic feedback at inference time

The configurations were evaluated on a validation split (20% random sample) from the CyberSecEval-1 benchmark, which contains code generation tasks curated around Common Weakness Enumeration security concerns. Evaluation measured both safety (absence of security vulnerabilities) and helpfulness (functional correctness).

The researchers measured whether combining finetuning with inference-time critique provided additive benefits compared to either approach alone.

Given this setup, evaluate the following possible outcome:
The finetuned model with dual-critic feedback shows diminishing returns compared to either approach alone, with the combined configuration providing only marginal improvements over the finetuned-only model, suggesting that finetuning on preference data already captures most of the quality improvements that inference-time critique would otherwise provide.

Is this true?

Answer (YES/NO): NO